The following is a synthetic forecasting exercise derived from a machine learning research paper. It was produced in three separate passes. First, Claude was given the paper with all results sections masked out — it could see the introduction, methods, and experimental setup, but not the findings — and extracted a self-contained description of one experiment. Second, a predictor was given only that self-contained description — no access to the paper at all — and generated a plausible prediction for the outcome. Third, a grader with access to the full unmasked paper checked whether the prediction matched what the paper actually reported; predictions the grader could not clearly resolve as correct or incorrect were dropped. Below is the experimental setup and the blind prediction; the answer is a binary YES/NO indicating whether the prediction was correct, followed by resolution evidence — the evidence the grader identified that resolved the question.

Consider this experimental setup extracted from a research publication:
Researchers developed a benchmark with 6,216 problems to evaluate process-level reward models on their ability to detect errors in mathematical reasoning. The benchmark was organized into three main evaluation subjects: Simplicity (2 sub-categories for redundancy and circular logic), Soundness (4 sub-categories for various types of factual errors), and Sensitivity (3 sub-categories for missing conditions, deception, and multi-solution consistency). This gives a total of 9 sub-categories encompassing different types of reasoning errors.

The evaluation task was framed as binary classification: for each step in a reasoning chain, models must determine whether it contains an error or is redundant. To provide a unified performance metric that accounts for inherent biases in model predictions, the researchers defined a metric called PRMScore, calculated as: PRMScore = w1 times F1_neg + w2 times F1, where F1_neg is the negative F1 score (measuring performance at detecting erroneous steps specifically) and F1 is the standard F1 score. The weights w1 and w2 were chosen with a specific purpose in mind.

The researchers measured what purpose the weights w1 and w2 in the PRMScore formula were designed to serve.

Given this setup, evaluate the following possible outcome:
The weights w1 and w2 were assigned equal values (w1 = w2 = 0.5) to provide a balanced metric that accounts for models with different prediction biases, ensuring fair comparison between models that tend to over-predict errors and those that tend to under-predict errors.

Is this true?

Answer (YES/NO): NO